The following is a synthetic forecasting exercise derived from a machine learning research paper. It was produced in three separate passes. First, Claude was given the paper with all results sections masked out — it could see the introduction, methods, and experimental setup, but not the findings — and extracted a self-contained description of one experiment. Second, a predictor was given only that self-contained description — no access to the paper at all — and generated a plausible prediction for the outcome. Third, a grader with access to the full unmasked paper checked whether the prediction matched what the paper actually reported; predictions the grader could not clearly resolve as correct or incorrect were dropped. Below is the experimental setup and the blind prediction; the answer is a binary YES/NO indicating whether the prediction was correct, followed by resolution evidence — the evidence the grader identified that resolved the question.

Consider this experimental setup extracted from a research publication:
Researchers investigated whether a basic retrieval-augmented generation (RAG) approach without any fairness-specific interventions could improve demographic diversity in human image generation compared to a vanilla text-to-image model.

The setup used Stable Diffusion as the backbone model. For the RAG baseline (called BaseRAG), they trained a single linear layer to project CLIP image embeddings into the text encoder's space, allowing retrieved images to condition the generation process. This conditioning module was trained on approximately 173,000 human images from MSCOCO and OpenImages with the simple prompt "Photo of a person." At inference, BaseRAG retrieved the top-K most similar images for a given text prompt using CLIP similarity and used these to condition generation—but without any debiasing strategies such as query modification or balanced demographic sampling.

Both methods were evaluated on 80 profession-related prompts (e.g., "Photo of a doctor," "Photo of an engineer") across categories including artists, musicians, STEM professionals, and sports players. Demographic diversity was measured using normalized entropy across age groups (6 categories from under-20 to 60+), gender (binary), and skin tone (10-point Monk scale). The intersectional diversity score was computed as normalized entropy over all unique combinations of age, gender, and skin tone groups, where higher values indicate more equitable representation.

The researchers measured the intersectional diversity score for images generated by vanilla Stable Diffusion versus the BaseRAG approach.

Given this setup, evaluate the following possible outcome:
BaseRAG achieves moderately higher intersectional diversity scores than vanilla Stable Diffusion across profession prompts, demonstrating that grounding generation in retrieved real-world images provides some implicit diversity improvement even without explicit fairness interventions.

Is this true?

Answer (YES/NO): NO